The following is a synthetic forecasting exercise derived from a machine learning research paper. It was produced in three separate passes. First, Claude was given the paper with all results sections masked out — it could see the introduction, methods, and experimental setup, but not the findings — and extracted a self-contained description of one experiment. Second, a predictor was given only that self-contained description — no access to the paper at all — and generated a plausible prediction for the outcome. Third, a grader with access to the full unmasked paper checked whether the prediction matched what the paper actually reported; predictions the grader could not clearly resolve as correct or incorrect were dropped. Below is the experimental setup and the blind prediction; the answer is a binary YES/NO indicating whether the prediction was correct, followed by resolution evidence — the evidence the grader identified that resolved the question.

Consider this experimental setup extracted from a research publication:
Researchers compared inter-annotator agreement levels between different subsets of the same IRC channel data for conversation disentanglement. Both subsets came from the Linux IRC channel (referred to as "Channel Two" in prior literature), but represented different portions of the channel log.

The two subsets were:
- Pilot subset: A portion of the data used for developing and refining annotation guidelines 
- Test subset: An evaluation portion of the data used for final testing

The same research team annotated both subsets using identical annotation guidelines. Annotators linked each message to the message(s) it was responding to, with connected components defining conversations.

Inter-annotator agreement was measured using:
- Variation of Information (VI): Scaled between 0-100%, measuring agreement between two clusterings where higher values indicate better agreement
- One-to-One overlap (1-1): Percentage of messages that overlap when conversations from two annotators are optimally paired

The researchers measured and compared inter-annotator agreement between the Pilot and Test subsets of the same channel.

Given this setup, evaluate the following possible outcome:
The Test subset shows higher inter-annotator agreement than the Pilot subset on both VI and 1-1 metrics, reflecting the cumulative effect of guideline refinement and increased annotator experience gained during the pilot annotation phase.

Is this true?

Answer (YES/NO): NO